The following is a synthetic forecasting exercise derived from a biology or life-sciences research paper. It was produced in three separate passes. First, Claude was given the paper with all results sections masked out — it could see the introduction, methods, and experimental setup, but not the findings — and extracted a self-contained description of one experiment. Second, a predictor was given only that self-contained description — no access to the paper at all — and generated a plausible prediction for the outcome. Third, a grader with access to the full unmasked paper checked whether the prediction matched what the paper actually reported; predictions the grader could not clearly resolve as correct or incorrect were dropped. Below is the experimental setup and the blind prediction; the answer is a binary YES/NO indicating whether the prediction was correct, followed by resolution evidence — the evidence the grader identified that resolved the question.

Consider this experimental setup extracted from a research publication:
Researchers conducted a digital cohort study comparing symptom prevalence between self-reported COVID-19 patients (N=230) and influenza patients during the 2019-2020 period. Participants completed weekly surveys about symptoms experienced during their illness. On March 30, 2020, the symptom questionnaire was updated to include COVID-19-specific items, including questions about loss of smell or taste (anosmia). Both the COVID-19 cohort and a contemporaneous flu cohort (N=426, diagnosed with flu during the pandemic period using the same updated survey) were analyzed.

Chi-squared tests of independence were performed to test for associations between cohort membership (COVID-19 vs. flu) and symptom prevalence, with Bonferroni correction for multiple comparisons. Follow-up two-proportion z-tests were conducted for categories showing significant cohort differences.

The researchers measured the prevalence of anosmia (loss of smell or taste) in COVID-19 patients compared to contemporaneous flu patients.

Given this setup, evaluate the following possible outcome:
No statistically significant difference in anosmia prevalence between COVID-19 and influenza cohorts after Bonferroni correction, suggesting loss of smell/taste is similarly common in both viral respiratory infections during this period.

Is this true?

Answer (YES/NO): NO